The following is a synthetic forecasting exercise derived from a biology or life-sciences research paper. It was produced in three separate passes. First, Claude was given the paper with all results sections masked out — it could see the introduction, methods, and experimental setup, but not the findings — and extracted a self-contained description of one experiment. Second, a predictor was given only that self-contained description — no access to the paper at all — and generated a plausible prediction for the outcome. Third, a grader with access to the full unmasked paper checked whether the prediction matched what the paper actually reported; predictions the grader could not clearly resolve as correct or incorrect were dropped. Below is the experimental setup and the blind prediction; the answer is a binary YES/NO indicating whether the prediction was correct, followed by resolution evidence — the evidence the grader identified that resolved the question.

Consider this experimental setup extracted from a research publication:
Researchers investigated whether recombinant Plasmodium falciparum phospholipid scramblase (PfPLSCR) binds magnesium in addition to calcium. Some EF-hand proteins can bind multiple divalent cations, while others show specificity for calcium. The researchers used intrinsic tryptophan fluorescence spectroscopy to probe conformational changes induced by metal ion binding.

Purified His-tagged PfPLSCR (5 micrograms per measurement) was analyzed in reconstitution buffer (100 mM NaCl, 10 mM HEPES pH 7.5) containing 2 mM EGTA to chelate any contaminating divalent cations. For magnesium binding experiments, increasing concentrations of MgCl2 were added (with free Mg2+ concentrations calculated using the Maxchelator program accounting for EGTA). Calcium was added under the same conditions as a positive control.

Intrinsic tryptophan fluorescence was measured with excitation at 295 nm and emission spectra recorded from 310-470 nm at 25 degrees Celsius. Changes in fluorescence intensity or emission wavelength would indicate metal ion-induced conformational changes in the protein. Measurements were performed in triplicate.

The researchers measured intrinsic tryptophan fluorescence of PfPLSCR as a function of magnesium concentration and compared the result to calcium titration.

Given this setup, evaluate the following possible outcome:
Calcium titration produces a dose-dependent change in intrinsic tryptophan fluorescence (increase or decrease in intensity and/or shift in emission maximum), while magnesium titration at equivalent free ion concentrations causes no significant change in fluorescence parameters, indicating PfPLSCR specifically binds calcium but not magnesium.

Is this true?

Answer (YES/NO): NO